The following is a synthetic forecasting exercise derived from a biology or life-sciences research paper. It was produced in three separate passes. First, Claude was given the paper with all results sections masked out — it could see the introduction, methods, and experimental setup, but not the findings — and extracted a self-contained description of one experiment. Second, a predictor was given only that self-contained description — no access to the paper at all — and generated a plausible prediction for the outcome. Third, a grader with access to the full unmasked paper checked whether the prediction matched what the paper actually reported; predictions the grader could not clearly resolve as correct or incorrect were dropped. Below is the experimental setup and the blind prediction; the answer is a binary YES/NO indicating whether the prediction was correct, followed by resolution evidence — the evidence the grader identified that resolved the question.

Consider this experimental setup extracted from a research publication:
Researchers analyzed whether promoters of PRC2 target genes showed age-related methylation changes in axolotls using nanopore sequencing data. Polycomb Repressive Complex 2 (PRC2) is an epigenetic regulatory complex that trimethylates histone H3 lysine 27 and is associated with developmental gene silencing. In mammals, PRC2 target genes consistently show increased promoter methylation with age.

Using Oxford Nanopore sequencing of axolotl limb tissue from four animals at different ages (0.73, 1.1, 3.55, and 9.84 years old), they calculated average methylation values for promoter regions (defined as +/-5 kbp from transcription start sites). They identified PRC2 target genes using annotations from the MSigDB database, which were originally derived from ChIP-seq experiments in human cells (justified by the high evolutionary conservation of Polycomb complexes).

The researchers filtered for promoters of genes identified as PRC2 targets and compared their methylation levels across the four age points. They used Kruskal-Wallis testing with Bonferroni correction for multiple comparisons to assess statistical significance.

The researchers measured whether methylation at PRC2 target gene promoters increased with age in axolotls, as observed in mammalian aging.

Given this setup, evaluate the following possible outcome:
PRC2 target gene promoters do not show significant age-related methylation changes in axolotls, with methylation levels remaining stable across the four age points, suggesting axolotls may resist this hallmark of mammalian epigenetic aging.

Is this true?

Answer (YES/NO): YES